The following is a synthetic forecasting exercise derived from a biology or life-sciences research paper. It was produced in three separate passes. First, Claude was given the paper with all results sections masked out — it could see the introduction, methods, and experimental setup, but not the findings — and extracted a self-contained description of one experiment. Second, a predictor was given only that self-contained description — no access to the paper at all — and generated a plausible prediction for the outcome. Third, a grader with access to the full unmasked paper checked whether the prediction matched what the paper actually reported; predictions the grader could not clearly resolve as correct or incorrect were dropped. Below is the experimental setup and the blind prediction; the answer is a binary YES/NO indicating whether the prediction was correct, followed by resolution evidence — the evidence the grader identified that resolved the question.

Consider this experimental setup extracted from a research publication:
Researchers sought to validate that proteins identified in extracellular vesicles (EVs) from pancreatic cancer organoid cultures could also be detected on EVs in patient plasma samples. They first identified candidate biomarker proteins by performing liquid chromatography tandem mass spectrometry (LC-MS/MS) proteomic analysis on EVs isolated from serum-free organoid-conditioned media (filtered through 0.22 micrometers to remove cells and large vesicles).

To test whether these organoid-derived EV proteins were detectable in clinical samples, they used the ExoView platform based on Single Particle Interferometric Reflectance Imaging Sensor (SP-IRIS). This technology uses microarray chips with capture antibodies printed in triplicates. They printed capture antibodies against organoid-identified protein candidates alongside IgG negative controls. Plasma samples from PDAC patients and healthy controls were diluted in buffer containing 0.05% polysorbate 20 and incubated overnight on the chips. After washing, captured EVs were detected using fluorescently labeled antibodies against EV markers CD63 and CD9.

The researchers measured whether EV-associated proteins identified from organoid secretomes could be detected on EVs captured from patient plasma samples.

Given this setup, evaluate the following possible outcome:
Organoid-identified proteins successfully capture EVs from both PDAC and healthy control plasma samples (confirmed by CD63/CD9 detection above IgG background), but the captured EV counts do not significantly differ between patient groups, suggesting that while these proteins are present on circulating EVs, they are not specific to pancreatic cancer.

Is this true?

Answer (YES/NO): NO